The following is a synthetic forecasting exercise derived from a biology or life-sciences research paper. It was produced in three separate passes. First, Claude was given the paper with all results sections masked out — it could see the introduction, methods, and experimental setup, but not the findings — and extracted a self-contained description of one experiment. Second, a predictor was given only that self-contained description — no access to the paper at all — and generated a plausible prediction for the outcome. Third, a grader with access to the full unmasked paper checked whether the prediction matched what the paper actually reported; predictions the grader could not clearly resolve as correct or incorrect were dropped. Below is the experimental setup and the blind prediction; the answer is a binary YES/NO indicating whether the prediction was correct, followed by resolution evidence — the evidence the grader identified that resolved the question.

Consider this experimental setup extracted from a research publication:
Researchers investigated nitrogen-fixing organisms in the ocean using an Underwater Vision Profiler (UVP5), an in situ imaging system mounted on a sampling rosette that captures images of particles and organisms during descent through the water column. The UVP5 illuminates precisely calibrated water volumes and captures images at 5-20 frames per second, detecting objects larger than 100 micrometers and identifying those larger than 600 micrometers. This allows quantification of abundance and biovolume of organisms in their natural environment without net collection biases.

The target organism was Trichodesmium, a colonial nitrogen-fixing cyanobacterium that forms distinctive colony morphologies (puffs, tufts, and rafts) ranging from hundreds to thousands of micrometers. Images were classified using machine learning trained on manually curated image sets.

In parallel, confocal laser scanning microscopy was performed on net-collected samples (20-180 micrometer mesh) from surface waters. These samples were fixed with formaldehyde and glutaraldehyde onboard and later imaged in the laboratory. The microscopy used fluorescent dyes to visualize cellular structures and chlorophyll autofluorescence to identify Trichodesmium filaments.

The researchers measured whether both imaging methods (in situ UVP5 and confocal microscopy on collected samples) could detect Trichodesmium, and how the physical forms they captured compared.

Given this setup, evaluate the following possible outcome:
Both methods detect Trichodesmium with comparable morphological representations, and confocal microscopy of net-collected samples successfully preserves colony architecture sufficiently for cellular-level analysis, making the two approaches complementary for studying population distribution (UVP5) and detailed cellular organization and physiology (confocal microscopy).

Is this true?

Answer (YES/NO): NO